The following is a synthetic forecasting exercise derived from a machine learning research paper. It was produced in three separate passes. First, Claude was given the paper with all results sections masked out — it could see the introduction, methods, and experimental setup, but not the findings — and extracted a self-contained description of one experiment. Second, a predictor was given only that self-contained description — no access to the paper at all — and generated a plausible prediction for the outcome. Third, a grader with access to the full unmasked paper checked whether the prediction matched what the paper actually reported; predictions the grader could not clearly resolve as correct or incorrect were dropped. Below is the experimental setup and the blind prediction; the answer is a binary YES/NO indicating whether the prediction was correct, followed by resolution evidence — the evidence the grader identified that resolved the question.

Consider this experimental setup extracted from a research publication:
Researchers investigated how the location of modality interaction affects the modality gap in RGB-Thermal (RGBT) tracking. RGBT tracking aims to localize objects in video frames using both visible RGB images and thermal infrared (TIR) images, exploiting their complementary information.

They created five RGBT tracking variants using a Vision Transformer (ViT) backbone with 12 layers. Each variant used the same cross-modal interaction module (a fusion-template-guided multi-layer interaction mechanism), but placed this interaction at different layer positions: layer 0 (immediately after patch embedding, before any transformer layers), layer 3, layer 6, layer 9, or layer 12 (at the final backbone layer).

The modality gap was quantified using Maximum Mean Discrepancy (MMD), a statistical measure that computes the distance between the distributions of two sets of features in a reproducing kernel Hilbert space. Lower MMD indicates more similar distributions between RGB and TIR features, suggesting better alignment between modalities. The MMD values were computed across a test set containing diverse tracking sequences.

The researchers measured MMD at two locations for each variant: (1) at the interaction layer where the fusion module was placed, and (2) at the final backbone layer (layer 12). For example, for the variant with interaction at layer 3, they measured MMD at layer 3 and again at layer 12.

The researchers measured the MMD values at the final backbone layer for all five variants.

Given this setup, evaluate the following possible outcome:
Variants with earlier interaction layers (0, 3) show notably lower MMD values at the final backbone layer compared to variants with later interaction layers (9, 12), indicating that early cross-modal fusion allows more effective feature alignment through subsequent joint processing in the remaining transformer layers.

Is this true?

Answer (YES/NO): YES